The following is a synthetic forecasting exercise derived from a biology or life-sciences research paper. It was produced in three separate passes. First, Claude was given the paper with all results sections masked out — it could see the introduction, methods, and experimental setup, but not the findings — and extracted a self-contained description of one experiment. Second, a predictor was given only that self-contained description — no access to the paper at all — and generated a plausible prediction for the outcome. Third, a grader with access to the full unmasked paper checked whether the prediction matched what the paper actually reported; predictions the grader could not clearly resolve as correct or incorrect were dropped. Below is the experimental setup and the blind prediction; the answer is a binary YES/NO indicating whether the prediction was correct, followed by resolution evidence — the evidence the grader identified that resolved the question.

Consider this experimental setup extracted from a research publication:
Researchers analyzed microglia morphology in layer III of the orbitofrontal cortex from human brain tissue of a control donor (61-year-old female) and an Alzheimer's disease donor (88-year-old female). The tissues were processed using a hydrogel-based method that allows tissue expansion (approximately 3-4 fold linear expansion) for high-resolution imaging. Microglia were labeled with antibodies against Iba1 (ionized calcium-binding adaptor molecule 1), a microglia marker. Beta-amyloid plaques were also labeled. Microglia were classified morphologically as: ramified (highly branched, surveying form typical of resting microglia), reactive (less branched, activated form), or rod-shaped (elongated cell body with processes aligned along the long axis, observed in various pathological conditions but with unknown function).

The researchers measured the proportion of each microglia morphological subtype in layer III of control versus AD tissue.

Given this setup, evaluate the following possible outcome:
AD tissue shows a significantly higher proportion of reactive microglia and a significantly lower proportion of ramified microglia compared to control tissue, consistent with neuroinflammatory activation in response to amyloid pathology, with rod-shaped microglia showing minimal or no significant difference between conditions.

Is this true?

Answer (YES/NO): NO